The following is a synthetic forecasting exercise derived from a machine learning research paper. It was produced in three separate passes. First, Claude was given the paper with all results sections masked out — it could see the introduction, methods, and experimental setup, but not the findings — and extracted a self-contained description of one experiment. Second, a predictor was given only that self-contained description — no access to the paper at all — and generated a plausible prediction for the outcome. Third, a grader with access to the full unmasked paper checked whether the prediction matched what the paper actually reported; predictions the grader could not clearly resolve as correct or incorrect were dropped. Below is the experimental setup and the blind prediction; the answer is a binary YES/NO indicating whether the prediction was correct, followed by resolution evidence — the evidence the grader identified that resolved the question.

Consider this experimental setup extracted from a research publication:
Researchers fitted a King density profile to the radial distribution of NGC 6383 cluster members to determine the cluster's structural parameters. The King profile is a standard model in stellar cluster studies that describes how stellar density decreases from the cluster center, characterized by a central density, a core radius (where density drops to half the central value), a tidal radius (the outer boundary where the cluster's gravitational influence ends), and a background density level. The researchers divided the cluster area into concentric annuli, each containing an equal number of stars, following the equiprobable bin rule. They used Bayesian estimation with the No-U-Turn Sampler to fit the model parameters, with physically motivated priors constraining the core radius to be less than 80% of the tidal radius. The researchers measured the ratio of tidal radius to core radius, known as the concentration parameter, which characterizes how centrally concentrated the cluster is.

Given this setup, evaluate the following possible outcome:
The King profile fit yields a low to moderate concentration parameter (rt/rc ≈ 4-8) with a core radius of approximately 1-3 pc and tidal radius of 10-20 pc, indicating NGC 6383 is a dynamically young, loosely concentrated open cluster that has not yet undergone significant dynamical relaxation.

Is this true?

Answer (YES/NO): NO